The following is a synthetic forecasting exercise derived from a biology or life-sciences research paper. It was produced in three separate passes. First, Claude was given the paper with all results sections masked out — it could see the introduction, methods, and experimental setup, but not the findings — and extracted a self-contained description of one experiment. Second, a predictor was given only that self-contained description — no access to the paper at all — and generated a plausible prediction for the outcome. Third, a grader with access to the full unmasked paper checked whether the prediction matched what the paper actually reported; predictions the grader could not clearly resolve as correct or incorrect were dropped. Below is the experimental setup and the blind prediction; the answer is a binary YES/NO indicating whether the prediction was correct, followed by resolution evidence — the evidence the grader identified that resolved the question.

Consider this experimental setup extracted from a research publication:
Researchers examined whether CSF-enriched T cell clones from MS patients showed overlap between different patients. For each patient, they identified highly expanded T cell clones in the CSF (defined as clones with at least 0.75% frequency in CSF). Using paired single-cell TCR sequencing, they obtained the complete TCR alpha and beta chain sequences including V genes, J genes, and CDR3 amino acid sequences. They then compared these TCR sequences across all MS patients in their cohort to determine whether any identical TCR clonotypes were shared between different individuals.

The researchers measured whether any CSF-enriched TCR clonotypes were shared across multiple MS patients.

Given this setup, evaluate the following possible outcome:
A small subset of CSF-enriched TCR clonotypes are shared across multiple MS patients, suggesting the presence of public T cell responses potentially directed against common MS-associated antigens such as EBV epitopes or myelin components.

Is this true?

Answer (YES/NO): NO